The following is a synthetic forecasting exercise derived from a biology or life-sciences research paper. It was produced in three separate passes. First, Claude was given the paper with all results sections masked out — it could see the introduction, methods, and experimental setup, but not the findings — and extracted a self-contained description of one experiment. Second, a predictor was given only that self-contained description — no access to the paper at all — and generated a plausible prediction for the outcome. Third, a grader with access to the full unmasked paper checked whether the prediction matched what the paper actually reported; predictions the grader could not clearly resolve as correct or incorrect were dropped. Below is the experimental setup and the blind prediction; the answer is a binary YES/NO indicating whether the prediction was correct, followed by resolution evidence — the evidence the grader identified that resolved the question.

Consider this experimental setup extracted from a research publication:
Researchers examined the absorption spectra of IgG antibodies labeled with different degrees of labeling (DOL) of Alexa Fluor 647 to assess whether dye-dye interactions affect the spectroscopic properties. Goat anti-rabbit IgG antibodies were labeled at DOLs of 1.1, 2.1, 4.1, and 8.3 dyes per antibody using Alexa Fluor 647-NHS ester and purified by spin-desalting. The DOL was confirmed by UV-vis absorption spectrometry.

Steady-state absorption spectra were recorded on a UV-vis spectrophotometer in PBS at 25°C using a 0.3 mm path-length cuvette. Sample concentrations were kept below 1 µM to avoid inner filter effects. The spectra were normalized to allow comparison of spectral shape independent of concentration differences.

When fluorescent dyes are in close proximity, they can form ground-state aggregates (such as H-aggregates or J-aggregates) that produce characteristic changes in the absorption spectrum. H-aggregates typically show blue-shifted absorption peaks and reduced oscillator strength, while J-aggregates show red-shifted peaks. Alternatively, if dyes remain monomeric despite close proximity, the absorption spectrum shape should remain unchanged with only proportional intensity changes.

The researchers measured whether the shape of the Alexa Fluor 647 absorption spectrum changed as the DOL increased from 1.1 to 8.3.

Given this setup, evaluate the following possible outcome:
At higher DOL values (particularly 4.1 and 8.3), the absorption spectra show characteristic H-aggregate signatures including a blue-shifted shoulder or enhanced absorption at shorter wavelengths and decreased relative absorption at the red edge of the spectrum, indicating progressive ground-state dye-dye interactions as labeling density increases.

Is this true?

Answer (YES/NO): YES